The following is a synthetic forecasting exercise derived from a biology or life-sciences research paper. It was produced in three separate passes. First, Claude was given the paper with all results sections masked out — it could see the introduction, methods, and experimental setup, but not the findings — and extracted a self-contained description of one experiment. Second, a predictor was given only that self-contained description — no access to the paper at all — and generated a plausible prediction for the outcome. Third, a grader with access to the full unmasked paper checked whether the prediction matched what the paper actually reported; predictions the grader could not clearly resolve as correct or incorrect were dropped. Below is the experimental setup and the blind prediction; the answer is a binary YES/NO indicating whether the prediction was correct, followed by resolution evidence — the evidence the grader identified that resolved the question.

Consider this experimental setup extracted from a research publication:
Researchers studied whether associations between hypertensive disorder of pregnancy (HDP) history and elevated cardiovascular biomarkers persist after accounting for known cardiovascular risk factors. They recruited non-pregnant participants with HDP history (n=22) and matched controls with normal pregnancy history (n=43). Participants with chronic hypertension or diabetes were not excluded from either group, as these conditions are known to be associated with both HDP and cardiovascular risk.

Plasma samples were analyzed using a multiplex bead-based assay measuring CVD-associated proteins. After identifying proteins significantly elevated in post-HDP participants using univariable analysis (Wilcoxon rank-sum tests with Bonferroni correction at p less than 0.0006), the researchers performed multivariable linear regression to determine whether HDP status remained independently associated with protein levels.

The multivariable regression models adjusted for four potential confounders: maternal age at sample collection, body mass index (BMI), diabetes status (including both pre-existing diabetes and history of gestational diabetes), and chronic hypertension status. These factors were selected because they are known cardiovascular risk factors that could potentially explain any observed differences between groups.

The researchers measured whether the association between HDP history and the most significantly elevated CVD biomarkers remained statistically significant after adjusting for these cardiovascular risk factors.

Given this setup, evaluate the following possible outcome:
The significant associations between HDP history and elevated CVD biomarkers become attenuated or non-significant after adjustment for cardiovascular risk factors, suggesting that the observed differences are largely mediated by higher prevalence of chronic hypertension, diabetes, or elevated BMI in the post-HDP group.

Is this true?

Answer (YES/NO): NO